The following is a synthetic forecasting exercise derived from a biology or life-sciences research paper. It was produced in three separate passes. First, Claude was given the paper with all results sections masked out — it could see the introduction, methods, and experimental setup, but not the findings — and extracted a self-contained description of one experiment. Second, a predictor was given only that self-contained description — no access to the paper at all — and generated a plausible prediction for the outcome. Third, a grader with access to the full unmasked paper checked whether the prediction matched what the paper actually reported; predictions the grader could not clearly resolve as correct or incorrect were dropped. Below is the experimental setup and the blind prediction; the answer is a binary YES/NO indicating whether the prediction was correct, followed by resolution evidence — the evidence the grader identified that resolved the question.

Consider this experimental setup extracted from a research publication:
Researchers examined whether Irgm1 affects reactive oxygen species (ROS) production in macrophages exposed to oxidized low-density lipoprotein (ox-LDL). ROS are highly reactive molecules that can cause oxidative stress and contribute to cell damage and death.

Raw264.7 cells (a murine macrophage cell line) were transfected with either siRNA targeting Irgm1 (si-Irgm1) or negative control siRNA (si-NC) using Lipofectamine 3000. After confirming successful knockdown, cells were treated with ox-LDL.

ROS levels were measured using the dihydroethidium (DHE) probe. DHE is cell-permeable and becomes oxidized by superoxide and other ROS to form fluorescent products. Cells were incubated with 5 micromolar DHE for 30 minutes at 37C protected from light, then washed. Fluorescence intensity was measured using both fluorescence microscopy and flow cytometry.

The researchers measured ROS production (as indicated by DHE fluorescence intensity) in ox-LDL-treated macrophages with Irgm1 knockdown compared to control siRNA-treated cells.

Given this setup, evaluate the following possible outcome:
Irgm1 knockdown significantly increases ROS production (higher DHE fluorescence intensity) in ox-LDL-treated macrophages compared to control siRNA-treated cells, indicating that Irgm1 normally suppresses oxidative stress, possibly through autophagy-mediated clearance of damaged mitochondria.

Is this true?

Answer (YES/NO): NO